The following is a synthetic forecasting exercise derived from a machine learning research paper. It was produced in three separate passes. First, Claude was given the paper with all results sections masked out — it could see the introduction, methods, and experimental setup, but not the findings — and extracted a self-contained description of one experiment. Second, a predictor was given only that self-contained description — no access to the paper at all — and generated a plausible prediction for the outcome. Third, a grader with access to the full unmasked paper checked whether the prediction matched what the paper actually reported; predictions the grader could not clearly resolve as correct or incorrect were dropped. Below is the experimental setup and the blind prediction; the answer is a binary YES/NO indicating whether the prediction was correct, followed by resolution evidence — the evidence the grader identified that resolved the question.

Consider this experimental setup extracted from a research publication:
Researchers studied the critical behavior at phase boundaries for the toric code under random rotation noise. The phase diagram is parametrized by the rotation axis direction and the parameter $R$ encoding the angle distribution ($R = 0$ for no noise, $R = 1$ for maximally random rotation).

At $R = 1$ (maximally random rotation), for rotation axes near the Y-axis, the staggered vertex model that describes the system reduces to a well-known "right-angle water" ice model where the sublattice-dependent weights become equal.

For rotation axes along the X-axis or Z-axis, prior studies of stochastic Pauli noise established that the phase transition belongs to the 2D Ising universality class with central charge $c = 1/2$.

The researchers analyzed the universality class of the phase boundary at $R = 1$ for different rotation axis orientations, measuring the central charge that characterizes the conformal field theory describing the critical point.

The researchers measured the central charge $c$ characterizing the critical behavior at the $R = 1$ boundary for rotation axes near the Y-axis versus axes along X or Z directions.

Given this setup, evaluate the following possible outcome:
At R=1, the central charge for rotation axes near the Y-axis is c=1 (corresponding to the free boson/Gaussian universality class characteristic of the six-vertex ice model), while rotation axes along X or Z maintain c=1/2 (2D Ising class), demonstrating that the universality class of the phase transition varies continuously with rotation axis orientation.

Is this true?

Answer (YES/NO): NO